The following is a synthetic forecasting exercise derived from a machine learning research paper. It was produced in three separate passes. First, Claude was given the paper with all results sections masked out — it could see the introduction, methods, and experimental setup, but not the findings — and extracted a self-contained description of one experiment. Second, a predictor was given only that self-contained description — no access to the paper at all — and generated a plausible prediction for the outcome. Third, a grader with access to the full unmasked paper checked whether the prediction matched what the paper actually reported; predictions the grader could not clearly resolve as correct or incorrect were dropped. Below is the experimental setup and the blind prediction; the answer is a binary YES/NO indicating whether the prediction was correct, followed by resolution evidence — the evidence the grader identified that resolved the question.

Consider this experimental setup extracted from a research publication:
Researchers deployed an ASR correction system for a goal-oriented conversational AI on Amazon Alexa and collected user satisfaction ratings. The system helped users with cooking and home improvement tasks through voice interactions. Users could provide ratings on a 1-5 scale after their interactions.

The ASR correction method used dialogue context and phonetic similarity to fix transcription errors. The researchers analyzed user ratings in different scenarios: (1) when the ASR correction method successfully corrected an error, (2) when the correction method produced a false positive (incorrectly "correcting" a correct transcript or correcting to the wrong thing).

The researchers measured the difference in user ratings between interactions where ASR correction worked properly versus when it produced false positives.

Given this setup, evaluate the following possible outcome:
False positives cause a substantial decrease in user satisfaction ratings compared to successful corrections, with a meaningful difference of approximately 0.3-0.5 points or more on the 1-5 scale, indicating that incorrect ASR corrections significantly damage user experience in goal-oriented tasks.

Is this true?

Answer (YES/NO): NO